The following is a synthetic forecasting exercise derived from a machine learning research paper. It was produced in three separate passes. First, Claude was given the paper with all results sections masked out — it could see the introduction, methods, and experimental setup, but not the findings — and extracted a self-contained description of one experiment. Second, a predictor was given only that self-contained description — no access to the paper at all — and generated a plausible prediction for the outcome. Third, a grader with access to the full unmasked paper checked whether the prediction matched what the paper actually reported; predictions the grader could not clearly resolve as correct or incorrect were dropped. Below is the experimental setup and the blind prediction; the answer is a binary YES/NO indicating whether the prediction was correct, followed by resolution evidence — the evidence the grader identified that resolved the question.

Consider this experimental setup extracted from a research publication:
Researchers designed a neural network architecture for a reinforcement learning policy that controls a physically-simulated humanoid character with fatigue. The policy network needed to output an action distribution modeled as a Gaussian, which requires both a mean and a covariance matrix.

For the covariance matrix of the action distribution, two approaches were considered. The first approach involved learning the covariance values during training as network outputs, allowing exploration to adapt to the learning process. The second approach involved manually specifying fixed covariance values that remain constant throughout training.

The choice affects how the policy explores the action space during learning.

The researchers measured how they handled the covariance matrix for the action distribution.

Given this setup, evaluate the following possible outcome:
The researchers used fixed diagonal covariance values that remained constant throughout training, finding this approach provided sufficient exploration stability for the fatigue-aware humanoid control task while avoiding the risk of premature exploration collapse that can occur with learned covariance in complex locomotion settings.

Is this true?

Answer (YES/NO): NO